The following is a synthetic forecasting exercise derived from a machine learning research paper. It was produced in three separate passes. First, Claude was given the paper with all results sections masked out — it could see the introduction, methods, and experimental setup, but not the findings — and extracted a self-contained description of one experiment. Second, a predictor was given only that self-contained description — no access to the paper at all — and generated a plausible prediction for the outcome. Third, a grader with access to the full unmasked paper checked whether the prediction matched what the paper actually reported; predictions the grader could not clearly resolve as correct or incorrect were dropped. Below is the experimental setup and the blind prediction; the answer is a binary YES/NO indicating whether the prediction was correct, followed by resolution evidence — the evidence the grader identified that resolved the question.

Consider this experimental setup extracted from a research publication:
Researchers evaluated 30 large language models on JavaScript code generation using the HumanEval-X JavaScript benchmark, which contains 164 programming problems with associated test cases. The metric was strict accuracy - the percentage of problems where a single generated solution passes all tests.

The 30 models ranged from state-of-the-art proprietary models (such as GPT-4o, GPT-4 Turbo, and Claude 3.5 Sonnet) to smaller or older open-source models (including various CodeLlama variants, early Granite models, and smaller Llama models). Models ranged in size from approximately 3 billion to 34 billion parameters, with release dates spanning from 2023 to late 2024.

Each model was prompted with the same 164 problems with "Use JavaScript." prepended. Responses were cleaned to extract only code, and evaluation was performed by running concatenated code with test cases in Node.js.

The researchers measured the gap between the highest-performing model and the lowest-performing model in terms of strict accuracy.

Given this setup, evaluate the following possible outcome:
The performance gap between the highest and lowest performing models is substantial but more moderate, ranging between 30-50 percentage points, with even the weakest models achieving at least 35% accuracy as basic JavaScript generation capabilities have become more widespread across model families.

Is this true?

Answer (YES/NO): NO